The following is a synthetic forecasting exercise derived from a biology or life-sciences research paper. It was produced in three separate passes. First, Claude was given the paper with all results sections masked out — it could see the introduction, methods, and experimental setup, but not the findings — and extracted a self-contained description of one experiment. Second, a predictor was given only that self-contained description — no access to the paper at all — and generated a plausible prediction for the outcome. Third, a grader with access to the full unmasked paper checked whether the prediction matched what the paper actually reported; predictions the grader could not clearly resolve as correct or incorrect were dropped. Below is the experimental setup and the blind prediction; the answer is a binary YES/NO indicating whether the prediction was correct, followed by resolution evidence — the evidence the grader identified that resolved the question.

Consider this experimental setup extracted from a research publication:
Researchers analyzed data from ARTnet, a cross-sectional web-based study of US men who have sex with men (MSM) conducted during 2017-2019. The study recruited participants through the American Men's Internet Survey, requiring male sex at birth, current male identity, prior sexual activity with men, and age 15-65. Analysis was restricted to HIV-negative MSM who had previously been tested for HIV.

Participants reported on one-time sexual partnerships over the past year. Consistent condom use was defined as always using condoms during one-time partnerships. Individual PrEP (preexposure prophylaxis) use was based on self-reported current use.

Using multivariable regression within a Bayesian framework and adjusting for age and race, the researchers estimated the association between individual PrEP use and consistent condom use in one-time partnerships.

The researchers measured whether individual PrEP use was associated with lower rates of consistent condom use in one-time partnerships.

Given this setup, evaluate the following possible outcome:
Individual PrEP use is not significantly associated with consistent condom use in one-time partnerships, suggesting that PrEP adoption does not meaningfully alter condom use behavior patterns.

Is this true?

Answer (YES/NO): NO